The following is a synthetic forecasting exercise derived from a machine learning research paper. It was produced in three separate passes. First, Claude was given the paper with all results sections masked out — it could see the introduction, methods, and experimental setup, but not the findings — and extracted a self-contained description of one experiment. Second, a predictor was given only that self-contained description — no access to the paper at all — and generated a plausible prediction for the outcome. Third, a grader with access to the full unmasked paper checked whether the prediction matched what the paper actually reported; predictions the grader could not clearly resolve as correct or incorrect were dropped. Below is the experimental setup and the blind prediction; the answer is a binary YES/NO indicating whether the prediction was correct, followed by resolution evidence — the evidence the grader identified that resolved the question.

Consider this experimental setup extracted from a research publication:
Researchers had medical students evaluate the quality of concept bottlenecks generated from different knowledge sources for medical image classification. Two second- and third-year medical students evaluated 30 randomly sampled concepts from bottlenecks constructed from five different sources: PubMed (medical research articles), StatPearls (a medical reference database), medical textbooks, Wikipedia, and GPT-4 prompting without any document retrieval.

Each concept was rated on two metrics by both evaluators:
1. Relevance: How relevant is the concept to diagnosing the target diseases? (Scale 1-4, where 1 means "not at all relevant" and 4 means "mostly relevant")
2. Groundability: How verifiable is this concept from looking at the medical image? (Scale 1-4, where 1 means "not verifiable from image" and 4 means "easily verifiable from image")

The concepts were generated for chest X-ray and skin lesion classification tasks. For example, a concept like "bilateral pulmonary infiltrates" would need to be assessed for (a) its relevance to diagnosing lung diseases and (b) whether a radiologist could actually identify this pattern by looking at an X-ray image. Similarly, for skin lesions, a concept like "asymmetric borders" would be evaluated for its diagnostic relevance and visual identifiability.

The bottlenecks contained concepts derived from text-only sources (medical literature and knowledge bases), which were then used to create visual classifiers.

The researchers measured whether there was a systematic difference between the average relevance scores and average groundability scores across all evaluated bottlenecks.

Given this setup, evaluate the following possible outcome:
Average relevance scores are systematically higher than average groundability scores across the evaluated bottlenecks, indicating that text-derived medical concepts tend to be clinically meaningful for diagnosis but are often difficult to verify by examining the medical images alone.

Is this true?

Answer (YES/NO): YES